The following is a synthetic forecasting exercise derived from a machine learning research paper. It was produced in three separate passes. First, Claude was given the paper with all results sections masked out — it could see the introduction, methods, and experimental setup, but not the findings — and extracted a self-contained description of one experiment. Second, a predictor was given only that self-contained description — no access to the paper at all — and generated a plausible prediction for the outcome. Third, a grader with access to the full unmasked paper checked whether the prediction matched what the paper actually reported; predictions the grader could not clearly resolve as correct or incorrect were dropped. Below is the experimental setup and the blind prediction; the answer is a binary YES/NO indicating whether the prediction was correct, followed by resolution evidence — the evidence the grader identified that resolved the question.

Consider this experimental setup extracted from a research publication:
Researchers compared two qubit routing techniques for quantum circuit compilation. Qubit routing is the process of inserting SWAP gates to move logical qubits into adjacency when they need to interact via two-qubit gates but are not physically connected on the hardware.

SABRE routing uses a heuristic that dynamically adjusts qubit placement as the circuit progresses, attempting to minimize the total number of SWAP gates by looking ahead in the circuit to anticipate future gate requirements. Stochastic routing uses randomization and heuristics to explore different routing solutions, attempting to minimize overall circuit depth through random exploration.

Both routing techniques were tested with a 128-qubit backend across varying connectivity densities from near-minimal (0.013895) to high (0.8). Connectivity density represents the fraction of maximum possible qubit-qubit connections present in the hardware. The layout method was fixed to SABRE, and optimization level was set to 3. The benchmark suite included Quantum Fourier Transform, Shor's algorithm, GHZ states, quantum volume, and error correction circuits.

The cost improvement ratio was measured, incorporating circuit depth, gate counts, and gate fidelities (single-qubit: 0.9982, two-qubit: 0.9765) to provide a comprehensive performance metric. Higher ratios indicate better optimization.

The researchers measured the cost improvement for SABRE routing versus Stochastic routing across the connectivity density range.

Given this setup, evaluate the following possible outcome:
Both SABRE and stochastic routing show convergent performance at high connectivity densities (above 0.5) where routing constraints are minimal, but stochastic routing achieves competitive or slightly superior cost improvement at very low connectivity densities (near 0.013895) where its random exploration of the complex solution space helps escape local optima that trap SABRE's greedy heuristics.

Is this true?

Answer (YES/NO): NO